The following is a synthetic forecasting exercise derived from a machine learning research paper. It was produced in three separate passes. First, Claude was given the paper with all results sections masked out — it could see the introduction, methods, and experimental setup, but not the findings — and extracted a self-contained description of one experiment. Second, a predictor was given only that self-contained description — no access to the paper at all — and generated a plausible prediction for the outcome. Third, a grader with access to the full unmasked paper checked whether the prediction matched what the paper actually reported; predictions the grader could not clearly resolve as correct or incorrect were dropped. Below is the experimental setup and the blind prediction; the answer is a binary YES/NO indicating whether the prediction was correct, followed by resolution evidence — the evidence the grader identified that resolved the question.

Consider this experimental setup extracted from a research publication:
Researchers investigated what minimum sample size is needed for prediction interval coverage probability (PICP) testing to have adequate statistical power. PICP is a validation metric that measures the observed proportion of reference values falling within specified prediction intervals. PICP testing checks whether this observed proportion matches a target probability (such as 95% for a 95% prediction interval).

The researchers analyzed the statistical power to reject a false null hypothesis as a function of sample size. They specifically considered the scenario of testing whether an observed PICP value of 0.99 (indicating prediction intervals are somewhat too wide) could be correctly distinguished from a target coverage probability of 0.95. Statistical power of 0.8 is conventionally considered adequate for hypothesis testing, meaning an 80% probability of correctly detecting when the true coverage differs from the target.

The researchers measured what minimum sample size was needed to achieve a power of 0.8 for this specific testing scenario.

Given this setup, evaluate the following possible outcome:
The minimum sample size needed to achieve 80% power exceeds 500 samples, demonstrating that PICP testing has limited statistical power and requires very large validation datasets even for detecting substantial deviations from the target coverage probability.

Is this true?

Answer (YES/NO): NO